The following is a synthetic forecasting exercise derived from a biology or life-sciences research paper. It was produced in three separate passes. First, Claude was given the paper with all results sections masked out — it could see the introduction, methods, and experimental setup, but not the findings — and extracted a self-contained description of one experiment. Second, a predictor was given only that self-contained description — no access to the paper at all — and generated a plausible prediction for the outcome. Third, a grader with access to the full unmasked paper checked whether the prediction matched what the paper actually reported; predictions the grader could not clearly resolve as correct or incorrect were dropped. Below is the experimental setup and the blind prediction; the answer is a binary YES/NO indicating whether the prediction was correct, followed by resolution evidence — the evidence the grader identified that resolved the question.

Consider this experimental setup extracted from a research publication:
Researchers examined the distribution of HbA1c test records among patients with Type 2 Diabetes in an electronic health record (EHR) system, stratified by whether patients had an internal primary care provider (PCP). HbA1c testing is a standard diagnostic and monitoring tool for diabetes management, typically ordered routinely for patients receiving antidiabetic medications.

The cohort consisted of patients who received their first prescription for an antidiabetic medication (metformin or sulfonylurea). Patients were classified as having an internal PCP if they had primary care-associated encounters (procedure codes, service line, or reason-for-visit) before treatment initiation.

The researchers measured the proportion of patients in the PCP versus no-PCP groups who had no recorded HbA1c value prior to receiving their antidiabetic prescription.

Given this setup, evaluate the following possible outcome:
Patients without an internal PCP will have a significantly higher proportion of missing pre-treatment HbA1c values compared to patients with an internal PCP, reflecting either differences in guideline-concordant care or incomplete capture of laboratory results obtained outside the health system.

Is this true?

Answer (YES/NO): YES